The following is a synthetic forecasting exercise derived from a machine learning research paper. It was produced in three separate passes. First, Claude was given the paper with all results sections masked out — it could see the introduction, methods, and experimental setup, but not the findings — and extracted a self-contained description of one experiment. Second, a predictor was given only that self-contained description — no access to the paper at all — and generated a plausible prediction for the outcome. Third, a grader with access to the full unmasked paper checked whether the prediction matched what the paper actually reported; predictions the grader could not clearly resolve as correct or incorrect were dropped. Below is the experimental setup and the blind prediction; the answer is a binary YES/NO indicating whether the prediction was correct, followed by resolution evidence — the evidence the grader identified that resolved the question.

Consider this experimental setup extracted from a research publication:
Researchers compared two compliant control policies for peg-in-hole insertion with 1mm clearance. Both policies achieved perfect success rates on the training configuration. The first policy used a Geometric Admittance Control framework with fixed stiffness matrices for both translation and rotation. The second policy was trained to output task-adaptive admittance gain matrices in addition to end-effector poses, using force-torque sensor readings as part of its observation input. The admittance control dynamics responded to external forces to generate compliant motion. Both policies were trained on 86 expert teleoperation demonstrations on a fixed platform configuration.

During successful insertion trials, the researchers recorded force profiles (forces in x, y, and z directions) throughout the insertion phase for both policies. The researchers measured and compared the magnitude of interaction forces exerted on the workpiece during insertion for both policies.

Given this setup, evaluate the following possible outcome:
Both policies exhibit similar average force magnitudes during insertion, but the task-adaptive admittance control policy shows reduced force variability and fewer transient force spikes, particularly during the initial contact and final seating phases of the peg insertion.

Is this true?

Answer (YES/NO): NO